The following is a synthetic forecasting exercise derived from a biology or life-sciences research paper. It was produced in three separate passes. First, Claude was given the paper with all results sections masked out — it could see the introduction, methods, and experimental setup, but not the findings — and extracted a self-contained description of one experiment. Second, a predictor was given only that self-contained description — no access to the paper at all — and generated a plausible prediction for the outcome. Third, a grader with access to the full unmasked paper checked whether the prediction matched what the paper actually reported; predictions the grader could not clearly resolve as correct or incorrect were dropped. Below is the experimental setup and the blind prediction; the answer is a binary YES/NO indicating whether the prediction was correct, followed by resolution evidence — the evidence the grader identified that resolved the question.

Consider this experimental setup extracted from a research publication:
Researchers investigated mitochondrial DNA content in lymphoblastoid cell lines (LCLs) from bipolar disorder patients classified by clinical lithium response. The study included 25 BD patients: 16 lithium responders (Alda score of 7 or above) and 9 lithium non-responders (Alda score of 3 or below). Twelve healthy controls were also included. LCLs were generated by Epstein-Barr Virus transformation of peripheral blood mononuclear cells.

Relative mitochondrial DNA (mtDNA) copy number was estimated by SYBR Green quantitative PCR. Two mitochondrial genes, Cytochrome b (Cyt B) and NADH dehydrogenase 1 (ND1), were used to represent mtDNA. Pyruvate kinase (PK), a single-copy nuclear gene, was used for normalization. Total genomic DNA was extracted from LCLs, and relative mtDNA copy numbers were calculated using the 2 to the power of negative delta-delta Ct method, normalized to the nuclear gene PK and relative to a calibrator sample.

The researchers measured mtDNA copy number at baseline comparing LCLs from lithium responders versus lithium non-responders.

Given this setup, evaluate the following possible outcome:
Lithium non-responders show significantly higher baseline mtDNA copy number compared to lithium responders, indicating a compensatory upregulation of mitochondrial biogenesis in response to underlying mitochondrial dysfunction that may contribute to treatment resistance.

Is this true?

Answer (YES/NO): NO